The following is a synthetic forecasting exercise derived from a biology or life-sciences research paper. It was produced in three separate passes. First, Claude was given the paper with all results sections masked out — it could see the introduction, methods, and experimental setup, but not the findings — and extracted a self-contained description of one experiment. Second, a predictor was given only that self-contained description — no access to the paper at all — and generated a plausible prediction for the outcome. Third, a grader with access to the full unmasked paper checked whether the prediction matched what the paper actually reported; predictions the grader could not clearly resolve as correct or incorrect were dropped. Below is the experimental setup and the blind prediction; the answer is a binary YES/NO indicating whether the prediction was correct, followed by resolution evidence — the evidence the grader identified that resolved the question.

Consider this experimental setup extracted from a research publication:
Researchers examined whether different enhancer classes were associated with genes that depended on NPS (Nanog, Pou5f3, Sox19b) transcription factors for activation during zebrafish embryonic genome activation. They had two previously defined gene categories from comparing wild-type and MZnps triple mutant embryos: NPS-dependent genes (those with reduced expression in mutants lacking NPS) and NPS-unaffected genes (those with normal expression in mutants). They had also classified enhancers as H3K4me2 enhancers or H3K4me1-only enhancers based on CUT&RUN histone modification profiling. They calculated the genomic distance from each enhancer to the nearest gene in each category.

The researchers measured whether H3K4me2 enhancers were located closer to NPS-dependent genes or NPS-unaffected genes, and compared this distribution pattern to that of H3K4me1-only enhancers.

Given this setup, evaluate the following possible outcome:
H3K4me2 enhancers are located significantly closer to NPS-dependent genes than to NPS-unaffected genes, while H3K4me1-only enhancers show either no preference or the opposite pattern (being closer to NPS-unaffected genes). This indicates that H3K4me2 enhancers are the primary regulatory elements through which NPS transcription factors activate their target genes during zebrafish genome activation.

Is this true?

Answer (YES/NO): NO